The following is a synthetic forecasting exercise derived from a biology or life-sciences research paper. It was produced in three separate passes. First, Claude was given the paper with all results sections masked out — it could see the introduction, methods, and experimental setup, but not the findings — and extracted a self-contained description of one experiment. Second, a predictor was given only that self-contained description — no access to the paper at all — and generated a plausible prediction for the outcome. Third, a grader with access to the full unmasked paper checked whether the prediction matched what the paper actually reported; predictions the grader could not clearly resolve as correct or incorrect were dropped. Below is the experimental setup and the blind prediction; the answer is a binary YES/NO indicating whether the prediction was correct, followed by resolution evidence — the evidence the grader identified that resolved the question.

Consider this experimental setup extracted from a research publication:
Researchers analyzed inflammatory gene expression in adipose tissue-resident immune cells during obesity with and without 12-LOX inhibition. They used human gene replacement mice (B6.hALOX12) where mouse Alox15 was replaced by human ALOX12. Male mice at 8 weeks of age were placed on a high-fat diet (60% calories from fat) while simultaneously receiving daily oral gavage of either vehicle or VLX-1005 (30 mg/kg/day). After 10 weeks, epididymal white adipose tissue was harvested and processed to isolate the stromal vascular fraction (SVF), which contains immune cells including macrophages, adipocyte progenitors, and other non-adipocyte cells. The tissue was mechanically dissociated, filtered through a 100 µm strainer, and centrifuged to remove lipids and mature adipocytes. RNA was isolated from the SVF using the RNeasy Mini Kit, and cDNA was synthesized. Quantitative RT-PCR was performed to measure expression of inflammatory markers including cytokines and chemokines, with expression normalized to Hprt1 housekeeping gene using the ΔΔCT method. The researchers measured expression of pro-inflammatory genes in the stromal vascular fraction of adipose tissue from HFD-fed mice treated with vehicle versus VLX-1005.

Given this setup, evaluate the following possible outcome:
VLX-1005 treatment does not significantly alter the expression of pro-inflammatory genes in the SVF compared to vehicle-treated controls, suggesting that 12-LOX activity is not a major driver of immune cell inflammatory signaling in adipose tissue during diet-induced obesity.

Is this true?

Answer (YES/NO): NO